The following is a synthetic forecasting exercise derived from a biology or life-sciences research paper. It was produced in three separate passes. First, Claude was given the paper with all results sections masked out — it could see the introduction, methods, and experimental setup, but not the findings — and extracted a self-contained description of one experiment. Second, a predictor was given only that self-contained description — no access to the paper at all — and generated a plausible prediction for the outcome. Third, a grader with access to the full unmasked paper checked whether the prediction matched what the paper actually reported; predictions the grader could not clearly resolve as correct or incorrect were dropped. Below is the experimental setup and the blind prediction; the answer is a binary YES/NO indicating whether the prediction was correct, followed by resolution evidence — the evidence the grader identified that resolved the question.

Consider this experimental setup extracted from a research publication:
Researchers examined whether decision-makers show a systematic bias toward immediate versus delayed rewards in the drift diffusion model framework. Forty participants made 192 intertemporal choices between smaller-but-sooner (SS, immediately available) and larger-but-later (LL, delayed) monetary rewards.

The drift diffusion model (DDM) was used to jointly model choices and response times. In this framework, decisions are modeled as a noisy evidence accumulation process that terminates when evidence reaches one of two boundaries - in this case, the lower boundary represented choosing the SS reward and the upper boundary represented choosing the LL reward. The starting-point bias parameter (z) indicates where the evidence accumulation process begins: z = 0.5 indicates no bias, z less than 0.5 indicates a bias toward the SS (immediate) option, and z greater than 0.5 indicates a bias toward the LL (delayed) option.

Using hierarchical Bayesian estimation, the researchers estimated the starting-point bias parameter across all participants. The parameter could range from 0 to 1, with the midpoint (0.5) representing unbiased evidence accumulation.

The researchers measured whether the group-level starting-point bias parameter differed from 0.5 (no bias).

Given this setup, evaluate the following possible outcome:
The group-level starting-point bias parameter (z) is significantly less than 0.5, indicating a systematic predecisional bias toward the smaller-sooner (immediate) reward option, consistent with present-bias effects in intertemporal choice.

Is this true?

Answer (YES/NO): NO